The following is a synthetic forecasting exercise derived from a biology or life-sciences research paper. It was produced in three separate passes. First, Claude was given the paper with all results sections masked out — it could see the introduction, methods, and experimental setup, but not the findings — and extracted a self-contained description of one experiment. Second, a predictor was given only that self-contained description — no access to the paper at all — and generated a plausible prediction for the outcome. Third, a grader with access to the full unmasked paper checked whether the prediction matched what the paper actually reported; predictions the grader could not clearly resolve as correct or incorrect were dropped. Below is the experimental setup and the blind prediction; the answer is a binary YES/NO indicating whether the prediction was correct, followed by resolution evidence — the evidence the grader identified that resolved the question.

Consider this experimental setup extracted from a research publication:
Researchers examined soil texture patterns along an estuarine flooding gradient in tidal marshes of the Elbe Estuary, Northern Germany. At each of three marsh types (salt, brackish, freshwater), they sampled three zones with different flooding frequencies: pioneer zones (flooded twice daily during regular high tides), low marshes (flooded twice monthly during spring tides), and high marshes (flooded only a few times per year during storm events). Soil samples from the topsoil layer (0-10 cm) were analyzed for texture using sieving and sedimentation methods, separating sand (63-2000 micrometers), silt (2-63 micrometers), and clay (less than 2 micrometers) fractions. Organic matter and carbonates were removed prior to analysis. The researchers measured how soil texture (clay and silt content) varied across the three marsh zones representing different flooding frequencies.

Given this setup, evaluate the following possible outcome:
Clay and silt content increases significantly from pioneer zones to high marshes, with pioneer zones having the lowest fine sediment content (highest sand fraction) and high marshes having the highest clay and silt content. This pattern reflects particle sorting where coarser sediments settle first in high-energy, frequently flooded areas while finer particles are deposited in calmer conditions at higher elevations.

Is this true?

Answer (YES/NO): NO